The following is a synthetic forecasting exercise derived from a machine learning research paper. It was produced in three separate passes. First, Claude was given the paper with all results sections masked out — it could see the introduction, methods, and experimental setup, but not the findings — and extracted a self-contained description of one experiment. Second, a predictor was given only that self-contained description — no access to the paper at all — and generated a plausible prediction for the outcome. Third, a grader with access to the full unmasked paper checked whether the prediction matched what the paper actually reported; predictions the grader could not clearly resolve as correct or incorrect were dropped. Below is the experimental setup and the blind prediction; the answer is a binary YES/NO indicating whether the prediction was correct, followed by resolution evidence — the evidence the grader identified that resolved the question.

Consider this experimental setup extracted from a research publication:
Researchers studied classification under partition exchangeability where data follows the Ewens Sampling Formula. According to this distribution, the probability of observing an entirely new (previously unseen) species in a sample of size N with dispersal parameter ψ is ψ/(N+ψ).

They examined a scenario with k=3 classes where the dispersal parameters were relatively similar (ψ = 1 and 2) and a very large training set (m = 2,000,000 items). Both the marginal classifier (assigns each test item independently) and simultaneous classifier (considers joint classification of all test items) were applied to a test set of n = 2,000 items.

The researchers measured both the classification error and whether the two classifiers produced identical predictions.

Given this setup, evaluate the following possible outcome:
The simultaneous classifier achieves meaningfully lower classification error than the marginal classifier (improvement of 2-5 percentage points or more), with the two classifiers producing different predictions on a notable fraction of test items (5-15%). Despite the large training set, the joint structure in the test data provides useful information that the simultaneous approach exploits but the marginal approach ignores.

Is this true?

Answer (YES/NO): NO